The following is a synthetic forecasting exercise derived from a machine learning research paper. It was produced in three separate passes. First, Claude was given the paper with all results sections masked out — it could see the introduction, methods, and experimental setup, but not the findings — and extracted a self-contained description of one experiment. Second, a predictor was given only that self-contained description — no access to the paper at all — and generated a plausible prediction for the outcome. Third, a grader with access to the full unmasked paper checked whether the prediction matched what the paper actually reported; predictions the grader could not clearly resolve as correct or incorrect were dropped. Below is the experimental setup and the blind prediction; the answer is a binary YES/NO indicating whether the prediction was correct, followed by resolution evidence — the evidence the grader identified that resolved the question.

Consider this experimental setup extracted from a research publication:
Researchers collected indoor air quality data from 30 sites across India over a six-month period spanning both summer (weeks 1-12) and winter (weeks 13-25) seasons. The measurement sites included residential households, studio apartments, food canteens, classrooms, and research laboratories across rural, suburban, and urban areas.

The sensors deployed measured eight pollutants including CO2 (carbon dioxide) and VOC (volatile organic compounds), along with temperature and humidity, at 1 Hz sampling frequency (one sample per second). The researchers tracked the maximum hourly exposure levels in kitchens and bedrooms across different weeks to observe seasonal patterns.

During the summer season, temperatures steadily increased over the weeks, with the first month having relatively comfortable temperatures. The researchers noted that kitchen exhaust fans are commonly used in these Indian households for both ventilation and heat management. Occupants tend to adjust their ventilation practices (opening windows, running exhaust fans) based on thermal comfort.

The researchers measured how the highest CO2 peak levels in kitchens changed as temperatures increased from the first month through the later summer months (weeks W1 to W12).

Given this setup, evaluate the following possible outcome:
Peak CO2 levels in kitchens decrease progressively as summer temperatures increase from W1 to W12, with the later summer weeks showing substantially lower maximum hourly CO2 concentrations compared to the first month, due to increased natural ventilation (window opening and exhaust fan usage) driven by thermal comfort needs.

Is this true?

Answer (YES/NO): YES